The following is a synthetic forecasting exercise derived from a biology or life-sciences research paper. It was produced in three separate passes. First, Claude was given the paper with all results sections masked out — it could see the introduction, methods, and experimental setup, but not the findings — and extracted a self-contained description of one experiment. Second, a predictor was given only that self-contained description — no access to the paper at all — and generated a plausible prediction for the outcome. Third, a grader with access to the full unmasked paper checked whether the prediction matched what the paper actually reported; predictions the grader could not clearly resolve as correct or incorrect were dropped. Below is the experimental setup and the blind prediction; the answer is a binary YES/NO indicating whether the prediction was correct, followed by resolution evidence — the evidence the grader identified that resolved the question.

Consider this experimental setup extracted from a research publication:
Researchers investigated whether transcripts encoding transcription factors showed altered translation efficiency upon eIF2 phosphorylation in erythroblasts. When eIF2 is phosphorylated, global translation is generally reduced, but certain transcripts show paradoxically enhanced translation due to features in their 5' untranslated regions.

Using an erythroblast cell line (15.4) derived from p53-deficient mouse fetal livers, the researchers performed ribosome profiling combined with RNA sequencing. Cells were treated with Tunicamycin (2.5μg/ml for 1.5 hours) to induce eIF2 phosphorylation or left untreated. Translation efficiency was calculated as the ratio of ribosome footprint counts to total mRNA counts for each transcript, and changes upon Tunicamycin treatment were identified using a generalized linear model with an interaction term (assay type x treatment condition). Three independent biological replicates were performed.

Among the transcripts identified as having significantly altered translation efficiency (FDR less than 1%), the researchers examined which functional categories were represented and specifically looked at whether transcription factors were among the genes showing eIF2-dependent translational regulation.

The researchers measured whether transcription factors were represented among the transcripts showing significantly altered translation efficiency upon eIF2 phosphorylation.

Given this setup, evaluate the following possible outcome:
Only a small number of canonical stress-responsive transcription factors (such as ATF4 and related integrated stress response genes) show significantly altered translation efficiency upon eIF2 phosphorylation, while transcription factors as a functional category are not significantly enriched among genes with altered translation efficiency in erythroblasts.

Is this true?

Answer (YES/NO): NO